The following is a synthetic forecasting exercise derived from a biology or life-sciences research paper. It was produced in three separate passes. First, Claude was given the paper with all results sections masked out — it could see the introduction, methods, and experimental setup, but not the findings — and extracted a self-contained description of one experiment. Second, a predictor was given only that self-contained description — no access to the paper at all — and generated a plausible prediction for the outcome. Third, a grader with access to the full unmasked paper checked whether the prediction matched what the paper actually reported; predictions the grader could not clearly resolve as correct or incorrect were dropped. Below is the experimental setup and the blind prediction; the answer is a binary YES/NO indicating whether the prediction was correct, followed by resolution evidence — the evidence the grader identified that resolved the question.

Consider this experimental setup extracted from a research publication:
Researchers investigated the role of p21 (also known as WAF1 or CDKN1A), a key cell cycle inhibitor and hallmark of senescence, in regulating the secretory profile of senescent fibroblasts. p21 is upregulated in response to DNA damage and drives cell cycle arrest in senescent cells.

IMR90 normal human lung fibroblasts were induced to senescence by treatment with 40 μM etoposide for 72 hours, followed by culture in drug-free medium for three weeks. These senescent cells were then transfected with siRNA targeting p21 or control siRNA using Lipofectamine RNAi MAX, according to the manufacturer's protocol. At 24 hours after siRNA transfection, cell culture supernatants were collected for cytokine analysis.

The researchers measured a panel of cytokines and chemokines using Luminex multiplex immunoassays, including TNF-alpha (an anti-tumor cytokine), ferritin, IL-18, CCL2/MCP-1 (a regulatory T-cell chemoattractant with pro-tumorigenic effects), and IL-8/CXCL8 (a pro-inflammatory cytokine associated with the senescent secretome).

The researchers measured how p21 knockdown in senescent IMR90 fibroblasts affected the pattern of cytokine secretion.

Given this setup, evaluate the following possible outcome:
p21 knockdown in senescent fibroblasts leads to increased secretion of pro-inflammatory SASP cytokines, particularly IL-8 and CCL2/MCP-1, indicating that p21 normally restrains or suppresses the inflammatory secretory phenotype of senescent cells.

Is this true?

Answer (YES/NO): NO